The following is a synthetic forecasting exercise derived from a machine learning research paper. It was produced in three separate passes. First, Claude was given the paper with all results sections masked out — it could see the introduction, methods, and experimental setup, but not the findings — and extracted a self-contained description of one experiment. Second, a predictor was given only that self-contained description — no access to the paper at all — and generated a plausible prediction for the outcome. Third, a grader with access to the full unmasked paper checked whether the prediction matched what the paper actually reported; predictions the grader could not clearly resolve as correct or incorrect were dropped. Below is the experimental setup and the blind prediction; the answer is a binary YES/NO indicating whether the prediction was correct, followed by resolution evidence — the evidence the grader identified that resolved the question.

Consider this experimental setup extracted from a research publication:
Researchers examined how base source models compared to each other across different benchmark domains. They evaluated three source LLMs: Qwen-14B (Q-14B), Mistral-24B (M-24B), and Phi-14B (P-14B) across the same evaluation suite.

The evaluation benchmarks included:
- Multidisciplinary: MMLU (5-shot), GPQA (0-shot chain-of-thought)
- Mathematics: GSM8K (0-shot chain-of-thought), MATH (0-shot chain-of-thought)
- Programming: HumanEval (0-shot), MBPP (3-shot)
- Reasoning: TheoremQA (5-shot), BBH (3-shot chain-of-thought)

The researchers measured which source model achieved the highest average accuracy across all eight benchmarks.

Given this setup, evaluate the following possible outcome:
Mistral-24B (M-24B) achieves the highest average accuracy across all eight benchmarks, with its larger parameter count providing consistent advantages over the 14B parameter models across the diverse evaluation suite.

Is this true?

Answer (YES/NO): NO